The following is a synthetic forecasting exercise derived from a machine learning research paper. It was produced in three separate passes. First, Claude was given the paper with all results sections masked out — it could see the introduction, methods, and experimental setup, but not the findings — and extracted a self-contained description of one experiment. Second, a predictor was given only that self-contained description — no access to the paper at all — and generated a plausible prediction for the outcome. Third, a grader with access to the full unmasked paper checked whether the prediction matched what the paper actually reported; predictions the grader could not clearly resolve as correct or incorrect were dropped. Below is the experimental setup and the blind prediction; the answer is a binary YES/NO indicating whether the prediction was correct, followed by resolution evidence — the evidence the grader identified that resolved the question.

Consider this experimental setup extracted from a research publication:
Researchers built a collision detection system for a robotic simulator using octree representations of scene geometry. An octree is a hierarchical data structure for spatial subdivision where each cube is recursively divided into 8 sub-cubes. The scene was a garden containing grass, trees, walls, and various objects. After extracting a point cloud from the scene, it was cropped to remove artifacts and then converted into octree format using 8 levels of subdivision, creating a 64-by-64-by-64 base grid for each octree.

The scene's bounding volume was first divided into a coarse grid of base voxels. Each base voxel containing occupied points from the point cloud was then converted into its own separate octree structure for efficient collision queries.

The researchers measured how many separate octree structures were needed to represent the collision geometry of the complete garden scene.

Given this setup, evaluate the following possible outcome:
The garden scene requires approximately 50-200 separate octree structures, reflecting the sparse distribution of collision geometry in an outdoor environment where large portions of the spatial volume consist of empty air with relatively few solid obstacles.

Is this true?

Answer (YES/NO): YES